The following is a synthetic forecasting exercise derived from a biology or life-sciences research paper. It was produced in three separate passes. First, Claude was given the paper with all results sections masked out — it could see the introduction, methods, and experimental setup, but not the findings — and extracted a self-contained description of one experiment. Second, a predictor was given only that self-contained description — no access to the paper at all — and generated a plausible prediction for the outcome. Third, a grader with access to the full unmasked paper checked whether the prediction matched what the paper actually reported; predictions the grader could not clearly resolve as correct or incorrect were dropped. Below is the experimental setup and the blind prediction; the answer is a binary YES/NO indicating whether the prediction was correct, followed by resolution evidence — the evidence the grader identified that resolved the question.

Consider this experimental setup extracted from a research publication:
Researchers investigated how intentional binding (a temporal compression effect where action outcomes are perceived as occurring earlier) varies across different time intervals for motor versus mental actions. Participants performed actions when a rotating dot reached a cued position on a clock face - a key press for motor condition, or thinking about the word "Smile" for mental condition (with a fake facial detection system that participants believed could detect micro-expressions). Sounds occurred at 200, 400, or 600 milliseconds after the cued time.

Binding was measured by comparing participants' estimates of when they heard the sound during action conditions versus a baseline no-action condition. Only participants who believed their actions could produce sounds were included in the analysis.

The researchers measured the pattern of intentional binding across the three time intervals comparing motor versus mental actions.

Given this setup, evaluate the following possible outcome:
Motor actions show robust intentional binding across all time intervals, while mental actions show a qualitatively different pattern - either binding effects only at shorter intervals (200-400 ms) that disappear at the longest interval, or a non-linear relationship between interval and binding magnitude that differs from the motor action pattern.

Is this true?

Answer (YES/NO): NO